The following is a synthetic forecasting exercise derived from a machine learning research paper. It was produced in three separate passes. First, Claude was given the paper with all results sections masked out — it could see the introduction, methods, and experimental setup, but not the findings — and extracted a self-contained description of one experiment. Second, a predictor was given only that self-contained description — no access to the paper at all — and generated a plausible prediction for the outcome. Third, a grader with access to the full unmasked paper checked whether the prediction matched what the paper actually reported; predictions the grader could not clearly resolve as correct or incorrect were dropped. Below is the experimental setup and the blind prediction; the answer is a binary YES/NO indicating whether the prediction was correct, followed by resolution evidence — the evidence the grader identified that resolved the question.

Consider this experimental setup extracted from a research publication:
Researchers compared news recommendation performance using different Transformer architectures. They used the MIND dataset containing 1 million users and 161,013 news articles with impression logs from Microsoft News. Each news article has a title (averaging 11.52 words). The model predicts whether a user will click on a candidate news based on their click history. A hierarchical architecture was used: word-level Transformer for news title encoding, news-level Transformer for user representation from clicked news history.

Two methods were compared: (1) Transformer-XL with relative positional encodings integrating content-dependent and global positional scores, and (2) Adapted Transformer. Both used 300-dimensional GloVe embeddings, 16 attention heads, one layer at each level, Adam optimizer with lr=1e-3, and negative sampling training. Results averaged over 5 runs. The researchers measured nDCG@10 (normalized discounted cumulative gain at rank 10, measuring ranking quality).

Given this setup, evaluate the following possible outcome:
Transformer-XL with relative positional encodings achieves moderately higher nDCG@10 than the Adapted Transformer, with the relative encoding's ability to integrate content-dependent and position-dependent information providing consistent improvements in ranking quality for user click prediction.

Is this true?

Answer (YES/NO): NO